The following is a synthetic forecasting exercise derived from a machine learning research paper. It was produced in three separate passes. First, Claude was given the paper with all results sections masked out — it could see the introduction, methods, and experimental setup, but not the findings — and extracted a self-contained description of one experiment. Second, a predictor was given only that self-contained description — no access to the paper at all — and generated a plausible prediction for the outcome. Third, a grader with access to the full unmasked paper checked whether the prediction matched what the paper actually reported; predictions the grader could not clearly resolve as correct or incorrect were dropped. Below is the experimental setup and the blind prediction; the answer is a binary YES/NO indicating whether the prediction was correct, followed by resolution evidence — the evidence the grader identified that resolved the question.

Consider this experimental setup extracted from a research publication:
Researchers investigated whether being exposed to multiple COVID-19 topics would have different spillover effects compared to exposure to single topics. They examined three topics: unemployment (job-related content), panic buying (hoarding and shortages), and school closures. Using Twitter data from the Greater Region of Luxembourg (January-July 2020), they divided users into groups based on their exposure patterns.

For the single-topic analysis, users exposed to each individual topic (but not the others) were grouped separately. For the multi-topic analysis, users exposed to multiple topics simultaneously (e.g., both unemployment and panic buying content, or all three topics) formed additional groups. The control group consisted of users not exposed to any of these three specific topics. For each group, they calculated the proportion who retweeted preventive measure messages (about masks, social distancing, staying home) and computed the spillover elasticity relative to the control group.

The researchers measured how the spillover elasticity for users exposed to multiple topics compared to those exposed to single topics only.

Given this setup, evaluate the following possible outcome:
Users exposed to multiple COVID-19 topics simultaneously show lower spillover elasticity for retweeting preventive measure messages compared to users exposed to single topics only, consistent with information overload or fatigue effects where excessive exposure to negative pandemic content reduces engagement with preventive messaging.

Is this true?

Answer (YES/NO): NO